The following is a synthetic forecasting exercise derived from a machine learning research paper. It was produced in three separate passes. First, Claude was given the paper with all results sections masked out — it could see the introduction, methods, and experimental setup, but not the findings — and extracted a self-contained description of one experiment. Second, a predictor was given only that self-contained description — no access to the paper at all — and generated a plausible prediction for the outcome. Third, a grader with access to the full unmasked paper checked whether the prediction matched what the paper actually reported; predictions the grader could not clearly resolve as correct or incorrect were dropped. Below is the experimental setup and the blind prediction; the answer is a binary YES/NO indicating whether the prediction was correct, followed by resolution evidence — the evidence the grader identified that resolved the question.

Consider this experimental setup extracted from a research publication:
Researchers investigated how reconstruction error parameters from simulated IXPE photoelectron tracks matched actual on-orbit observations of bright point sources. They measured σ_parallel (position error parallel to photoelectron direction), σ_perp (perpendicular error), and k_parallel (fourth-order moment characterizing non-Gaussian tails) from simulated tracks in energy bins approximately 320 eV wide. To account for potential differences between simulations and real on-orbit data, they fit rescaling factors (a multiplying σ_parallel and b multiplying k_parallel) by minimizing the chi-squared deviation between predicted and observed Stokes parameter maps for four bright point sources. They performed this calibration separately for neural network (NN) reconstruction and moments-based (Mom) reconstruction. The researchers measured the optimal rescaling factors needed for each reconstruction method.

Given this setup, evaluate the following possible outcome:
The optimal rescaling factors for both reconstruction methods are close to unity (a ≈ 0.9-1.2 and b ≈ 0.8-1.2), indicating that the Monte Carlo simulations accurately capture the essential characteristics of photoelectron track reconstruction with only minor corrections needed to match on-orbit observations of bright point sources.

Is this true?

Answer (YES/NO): YES